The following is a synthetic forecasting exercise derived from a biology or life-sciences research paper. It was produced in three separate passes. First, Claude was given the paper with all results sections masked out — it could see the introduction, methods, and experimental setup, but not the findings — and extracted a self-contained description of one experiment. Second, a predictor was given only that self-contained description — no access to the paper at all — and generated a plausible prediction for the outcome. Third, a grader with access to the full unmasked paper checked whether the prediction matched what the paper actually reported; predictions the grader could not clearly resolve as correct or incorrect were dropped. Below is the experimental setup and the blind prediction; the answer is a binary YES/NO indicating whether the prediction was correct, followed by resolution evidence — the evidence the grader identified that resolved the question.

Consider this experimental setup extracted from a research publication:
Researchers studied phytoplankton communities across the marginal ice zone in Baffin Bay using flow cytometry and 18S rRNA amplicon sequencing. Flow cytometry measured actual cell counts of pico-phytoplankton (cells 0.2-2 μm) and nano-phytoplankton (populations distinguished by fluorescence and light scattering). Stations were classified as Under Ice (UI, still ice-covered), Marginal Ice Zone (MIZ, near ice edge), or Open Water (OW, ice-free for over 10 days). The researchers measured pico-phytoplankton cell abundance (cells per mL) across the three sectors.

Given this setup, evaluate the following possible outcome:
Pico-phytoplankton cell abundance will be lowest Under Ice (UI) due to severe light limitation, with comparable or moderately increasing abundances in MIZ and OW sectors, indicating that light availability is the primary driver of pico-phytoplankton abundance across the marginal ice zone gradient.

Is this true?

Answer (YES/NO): NO